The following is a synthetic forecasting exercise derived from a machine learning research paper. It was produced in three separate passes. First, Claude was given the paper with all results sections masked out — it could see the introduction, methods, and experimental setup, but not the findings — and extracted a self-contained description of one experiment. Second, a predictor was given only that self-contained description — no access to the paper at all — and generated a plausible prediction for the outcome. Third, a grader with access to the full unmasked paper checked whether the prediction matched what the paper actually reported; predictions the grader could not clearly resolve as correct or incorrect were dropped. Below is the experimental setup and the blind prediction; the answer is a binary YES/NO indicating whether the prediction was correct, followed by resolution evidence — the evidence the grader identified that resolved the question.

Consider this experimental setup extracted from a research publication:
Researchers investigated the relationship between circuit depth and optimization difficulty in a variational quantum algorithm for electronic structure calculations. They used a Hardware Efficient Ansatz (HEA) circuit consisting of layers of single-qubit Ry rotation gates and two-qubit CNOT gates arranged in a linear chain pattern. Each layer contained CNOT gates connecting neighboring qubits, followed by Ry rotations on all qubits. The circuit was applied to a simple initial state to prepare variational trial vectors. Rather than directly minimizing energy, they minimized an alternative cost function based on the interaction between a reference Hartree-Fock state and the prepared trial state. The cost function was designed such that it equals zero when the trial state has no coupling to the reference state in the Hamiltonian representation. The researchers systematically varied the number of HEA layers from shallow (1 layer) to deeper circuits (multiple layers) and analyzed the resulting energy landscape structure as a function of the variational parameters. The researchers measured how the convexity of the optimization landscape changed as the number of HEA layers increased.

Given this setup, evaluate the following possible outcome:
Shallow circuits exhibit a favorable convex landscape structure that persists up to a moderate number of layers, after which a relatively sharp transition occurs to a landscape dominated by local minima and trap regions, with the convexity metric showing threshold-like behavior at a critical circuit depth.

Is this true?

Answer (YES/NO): NO